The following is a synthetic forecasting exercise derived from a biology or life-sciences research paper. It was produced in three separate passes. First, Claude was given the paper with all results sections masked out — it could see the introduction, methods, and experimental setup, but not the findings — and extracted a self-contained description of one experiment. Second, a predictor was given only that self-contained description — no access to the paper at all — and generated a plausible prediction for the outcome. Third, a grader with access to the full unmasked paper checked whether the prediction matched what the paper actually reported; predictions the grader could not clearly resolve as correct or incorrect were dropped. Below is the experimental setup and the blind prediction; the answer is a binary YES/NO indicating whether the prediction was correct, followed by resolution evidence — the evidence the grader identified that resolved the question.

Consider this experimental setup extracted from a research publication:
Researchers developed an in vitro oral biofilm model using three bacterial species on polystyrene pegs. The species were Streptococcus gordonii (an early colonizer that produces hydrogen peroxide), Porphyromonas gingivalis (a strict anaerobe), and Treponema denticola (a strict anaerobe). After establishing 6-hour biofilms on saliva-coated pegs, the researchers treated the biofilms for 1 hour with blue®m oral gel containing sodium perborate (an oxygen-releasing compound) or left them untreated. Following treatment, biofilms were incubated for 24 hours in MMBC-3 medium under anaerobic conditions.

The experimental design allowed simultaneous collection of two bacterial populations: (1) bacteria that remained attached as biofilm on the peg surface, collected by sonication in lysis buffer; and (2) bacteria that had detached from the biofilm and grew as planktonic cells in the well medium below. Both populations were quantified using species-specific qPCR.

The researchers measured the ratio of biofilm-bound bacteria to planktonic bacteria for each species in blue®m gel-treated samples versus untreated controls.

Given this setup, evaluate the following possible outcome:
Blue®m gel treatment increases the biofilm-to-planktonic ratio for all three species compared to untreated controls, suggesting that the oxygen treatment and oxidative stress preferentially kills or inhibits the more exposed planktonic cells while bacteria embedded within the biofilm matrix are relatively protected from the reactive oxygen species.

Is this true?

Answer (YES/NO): NO